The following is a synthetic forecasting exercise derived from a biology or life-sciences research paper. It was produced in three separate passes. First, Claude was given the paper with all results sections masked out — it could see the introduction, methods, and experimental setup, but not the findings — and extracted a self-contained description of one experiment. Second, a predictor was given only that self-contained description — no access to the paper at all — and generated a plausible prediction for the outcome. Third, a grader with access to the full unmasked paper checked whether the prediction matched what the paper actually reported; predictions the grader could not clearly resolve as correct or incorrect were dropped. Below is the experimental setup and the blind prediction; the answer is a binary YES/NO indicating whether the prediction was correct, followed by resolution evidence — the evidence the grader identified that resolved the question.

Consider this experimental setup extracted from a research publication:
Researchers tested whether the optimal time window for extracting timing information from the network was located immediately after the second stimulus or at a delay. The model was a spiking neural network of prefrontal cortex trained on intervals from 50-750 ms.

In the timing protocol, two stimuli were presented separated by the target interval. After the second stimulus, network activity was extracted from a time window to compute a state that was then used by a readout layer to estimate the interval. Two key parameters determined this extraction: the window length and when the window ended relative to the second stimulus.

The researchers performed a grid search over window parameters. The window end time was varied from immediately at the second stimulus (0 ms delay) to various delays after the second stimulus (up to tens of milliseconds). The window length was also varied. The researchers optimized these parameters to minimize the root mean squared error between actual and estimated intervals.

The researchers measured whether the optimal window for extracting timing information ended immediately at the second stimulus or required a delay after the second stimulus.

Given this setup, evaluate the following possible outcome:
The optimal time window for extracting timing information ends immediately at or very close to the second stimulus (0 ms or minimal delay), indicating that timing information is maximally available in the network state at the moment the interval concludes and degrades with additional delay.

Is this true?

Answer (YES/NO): NO